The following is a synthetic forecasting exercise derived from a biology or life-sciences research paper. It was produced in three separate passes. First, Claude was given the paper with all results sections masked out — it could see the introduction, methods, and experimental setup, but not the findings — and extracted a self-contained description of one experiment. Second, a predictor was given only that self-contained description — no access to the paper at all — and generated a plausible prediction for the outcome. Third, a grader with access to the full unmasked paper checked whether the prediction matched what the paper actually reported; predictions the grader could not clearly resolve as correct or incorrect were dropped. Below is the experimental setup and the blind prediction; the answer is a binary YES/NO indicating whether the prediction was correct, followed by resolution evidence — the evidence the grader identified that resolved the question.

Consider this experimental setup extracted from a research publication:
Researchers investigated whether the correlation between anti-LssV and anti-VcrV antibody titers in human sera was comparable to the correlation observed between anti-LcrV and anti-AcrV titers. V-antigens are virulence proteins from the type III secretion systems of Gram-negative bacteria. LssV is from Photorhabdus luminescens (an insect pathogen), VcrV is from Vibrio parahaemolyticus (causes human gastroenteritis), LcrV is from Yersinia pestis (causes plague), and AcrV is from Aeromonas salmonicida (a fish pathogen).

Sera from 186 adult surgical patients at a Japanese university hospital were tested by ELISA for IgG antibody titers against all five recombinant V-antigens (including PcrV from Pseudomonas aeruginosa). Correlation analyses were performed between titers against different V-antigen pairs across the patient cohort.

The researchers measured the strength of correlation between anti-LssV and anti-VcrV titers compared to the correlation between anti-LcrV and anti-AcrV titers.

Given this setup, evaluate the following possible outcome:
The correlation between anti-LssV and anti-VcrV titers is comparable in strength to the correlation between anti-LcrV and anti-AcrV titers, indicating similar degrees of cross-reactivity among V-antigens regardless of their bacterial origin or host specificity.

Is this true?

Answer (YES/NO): NO